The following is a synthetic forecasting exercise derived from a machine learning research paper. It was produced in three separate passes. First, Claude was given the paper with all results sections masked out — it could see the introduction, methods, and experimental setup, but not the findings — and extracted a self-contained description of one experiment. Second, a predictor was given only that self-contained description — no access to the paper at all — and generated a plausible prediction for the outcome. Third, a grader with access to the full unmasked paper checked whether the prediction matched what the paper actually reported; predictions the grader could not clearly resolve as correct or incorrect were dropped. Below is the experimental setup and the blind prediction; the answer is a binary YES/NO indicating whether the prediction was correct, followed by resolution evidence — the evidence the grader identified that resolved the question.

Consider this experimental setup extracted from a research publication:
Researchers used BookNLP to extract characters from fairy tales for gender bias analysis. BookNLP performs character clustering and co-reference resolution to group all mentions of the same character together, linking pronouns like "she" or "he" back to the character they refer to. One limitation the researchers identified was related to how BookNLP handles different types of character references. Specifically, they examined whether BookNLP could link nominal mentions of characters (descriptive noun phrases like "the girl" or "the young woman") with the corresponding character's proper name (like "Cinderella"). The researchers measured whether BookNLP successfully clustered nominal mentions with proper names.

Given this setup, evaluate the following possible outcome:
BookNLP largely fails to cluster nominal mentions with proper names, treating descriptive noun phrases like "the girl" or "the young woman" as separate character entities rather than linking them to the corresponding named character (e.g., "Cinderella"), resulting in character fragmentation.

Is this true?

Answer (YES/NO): YES